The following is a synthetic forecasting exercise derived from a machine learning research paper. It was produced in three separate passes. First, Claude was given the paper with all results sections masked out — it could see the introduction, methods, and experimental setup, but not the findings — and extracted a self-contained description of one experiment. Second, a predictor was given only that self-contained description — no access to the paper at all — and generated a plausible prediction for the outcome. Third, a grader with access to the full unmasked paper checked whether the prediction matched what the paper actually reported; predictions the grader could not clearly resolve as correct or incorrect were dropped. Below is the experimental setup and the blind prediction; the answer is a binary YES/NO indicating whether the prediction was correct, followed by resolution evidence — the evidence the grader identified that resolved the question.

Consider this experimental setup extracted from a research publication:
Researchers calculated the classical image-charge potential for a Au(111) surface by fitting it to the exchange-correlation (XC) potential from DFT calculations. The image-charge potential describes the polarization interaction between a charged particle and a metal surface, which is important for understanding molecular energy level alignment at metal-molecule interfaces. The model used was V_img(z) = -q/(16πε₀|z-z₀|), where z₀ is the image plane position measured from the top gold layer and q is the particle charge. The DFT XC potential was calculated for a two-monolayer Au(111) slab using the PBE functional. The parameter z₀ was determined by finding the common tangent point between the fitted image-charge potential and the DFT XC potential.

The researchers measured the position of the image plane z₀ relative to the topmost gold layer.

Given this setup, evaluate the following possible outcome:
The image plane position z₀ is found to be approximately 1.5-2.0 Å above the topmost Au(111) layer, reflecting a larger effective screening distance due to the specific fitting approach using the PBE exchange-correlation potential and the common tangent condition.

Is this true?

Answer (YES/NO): NO